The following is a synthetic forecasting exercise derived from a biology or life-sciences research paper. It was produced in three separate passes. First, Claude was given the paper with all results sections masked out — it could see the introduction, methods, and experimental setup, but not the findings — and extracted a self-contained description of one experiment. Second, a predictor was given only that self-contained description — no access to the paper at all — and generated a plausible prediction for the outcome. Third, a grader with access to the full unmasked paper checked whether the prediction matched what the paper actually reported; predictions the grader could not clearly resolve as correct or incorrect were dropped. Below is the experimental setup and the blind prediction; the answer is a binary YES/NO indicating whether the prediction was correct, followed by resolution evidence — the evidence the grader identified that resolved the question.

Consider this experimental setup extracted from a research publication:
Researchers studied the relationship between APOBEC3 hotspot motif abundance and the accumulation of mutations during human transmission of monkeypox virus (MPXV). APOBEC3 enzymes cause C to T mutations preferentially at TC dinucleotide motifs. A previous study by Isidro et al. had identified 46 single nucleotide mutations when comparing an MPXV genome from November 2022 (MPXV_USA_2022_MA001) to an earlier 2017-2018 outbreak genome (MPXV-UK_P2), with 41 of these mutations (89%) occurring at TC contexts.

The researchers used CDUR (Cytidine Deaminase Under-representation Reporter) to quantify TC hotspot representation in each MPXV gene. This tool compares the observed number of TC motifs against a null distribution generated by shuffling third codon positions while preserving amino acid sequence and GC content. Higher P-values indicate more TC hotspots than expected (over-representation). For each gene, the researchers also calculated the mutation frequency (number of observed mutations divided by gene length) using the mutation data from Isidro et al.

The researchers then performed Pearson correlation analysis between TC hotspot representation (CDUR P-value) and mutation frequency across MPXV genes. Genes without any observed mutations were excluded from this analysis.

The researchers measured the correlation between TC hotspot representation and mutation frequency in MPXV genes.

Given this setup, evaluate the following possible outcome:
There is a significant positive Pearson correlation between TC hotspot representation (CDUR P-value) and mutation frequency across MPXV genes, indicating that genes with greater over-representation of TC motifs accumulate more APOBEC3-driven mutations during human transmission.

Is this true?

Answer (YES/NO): YES